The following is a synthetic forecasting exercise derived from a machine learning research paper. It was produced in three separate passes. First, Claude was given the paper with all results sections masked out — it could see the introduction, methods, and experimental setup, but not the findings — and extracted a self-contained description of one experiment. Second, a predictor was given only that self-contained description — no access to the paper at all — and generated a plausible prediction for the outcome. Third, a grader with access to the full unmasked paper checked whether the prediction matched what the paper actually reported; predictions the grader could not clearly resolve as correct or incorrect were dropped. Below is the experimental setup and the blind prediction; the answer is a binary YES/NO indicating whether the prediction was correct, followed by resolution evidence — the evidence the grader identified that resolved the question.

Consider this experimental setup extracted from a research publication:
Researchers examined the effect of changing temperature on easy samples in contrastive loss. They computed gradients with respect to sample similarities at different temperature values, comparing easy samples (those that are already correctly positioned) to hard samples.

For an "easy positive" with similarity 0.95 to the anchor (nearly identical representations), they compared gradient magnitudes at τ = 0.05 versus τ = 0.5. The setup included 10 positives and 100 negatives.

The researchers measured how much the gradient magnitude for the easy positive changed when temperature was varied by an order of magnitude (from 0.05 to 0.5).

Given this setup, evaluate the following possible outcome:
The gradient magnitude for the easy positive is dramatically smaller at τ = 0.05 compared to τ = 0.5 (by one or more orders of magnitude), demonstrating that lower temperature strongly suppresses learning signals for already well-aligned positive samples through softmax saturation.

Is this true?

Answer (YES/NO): NO